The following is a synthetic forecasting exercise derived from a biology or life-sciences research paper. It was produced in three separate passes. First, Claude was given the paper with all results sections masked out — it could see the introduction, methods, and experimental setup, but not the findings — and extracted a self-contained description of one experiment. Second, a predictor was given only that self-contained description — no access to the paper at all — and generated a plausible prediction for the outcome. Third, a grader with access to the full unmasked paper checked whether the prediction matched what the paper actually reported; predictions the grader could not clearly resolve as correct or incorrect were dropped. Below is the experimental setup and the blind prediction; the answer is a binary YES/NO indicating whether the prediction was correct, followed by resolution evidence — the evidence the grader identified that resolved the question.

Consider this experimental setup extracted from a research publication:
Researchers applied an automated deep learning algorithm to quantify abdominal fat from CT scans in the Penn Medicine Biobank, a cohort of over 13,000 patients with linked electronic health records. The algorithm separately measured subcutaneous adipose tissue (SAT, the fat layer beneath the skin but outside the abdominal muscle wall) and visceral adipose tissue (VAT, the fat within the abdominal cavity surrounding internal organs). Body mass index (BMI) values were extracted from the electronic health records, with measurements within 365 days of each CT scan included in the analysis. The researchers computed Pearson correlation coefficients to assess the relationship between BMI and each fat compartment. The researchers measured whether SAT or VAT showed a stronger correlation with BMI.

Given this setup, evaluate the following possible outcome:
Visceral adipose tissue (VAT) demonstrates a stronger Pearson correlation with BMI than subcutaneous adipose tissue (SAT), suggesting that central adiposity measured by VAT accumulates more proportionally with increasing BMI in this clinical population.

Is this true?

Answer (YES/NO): NO